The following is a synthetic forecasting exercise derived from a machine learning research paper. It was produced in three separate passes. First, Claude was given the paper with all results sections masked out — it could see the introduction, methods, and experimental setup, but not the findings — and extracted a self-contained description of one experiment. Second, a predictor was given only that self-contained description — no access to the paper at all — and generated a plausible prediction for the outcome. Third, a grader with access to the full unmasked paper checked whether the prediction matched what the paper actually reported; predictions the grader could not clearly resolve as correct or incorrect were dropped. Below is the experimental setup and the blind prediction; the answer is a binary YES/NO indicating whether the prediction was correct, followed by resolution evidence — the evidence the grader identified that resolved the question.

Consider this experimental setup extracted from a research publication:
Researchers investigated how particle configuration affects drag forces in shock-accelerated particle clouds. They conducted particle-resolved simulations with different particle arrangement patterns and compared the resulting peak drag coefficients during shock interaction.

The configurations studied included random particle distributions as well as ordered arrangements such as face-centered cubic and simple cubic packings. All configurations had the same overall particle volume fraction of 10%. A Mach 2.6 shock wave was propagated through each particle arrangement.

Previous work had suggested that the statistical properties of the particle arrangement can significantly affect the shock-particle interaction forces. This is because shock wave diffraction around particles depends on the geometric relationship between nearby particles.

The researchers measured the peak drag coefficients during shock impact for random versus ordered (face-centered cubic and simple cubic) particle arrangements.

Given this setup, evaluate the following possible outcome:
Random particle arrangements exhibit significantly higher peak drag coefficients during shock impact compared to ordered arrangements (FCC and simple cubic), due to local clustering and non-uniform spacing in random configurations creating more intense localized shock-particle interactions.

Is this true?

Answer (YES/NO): NO